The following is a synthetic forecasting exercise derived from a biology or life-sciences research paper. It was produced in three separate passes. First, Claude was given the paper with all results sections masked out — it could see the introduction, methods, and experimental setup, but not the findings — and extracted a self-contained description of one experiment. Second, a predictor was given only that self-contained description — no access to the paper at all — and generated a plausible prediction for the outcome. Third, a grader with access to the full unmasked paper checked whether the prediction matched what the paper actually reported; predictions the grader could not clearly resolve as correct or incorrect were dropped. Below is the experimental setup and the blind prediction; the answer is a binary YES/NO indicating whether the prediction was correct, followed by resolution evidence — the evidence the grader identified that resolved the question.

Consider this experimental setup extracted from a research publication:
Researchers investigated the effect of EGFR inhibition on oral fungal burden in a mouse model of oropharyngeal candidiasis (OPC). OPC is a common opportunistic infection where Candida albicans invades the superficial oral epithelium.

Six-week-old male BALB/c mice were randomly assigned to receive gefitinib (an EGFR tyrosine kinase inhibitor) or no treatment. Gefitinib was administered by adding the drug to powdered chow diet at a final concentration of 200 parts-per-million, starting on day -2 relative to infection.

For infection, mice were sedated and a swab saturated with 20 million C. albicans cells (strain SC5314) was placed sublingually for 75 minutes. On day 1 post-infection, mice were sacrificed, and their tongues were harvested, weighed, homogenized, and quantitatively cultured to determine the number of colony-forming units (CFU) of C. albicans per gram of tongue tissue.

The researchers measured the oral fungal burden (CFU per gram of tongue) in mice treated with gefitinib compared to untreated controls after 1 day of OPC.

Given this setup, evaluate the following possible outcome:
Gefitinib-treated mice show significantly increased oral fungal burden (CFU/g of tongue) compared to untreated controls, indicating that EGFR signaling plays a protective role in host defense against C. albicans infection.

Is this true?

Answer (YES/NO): NO